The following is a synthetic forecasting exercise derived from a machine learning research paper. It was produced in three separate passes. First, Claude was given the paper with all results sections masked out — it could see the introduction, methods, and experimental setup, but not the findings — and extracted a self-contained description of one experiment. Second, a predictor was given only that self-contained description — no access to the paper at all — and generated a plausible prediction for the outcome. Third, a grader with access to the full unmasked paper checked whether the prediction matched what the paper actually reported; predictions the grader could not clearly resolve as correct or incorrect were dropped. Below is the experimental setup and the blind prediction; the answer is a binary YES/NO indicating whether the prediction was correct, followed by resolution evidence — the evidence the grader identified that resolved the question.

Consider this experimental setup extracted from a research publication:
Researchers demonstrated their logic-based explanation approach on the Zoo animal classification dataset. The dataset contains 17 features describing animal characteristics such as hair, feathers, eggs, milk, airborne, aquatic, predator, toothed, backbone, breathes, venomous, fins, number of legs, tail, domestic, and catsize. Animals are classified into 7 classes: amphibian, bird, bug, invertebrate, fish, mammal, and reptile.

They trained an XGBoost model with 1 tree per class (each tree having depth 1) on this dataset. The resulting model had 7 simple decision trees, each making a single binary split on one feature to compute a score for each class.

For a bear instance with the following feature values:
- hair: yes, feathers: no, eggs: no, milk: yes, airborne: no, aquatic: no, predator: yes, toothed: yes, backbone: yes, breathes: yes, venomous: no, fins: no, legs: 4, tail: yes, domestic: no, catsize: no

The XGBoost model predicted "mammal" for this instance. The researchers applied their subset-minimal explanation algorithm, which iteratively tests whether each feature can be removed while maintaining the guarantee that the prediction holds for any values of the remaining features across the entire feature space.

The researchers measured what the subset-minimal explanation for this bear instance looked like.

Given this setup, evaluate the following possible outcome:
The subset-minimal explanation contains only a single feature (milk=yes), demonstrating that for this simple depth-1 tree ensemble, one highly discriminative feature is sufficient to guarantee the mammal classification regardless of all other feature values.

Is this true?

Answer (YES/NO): YES